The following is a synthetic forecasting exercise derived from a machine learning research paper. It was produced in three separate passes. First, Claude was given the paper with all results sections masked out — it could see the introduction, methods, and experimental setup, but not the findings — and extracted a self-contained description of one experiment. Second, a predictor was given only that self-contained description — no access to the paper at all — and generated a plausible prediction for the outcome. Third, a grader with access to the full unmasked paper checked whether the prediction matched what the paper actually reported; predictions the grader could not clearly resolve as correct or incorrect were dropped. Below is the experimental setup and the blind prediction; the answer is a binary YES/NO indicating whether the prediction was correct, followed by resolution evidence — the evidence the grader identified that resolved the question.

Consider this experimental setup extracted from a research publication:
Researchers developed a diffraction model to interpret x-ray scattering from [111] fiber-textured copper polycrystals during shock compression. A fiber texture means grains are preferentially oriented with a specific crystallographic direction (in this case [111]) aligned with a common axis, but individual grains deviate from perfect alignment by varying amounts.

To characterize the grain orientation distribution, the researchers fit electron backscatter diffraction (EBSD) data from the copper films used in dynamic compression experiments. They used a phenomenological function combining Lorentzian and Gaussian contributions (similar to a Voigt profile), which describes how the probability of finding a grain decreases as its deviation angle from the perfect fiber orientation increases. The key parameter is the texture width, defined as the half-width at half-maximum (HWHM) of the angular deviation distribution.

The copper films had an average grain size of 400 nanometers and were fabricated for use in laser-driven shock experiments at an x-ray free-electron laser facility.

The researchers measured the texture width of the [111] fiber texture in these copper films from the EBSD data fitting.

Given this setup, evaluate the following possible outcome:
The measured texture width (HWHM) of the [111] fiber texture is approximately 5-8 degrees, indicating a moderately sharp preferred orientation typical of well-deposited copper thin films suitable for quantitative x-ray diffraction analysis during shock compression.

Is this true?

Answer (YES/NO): NO